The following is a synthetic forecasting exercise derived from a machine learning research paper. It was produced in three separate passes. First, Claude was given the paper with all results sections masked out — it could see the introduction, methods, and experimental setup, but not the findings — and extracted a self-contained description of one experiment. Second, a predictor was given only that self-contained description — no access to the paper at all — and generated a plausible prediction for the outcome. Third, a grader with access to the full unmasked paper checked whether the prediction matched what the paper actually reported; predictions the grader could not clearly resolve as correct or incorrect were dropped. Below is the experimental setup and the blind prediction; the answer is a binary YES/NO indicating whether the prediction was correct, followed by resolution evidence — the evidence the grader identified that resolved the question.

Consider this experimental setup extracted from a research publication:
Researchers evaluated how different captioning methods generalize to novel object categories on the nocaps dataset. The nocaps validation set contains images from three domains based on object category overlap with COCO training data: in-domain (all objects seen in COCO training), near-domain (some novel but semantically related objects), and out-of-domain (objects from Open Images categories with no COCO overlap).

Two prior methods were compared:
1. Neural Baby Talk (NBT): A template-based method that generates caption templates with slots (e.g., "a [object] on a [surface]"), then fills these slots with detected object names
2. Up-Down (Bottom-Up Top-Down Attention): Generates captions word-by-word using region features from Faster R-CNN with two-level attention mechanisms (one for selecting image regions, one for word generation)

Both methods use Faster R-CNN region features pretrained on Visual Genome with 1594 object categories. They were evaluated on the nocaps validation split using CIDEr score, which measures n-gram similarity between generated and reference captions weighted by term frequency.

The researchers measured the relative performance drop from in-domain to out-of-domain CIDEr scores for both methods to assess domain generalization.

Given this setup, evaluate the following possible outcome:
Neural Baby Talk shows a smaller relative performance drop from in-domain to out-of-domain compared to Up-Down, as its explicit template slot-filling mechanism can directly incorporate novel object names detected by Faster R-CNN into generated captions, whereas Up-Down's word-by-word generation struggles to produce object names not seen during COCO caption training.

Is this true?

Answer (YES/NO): YES